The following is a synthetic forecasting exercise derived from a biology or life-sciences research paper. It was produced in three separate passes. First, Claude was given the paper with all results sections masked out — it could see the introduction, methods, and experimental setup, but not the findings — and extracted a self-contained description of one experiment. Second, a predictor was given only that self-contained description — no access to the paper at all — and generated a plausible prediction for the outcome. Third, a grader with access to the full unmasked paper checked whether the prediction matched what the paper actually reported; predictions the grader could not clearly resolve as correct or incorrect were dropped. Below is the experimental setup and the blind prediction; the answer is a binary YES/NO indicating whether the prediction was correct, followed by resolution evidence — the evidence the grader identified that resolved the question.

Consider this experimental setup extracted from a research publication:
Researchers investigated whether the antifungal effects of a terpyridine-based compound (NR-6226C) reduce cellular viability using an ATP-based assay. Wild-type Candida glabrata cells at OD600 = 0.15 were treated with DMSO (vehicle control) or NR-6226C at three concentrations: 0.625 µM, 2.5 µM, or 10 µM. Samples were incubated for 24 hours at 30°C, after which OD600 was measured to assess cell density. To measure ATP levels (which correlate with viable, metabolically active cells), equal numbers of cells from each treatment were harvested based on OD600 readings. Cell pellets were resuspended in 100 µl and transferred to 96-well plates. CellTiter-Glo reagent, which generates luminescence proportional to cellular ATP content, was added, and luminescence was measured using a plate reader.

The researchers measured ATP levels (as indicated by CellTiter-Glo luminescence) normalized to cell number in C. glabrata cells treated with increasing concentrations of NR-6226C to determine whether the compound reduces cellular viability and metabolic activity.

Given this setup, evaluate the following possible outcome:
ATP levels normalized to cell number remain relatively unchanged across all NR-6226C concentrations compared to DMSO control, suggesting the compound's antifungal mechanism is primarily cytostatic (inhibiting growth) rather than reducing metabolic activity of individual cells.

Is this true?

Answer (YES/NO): NO